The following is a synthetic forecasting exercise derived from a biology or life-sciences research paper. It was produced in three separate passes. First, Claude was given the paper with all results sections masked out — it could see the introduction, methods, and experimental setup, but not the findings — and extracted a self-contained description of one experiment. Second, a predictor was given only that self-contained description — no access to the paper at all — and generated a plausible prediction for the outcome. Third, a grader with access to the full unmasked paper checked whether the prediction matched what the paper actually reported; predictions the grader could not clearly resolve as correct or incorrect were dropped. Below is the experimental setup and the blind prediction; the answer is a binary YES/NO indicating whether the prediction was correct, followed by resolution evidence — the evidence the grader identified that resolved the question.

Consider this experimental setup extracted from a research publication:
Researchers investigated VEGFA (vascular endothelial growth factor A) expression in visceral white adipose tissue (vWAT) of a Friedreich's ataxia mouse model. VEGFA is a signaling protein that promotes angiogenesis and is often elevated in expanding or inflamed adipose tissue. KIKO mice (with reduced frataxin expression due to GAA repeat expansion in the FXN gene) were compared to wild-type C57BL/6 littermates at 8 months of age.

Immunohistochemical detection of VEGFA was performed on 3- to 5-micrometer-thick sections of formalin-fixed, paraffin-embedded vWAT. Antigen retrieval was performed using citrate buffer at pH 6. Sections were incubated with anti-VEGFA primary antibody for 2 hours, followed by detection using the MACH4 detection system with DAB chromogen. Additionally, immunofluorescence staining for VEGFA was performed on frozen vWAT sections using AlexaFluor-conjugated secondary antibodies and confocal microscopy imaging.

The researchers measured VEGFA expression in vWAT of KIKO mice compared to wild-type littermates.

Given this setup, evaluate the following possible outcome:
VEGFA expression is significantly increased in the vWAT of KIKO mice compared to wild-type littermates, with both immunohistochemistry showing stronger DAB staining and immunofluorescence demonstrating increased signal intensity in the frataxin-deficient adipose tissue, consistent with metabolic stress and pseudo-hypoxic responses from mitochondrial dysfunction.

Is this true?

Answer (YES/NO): NO